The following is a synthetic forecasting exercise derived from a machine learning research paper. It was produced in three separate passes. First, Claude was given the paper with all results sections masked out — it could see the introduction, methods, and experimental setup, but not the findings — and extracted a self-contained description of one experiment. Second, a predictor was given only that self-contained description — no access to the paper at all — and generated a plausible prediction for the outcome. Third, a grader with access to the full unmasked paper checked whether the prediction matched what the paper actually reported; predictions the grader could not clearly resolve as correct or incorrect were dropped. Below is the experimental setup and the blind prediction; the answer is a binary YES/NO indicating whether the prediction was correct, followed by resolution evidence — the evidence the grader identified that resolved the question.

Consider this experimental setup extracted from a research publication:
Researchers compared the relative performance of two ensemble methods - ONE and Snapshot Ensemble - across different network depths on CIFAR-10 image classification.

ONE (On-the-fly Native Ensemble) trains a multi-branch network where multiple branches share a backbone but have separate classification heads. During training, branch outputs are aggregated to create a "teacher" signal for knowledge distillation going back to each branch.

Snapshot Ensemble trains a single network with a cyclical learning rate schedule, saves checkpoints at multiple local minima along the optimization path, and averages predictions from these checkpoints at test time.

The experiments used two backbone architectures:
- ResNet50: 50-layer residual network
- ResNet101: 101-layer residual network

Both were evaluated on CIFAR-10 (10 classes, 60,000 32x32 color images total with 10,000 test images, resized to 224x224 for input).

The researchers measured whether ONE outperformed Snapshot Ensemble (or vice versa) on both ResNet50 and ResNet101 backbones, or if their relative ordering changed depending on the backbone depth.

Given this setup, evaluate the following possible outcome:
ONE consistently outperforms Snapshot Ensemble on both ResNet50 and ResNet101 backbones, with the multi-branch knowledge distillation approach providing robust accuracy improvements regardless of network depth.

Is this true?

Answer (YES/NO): YES